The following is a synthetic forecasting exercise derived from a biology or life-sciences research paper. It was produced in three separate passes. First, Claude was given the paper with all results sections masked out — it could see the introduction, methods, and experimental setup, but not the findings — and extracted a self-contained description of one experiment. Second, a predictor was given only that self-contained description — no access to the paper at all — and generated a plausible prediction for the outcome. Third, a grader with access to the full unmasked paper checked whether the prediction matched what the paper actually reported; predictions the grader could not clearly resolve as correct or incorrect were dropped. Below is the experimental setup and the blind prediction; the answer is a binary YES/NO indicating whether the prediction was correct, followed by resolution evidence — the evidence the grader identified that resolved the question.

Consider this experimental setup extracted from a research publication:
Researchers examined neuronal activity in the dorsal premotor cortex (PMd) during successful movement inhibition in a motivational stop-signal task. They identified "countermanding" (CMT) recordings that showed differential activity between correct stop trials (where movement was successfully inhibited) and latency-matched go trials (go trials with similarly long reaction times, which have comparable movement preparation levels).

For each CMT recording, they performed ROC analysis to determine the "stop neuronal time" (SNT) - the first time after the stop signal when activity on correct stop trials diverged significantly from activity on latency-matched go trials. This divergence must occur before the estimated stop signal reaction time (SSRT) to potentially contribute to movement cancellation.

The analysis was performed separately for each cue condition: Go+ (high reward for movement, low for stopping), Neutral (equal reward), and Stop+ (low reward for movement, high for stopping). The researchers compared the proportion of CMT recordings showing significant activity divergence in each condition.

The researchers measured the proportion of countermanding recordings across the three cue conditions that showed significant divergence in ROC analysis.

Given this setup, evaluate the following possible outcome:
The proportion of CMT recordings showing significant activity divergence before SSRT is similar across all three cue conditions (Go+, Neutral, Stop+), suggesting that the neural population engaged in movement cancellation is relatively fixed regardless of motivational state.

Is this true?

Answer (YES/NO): NO